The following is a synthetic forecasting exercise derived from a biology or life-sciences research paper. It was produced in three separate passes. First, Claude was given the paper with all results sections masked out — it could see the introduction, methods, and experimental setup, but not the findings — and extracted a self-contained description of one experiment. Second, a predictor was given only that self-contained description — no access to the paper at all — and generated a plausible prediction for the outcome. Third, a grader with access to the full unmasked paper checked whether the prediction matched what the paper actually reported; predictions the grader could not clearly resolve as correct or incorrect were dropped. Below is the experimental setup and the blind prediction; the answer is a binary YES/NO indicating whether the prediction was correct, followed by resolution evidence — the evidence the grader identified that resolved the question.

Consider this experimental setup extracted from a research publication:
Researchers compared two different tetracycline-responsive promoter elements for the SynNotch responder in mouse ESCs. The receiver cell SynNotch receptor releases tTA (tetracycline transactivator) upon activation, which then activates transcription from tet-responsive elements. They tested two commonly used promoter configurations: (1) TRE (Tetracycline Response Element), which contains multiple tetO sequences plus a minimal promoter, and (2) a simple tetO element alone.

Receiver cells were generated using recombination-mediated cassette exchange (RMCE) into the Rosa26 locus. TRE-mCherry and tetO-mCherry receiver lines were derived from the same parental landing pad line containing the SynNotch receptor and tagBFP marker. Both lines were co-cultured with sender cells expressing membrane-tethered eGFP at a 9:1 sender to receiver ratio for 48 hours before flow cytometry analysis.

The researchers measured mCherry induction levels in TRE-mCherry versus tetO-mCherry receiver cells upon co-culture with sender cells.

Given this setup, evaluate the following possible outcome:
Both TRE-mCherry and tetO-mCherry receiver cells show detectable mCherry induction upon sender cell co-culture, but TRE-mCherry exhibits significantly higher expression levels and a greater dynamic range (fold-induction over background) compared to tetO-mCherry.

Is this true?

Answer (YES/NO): NO